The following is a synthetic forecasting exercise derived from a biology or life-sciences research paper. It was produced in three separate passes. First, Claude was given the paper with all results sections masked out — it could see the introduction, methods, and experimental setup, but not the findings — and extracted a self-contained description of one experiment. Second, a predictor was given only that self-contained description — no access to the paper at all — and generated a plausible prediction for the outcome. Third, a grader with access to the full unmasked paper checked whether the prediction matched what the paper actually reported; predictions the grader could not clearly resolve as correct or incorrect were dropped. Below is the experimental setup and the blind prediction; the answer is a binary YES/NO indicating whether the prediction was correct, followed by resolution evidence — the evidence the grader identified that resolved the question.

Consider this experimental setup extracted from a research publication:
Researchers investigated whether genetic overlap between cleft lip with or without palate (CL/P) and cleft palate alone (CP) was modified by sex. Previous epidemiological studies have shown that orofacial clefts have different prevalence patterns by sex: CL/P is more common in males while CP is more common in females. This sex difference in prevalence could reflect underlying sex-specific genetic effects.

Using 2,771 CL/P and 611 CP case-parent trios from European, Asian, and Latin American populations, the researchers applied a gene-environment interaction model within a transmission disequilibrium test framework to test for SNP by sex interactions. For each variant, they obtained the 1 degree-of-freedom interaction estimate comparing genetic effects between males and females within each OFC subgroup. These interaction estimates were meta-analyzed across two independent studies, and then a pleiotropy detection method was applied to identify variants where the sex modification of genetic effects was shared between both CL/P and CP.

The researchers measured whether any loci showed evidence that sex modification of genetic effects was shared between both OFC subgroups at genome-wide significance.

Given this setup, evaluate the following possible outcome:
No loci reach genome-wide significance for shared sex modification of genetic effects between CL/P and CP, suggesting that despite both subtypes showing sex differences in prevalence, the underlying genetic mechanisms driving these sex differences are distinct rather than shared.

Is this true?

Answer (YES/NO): NO